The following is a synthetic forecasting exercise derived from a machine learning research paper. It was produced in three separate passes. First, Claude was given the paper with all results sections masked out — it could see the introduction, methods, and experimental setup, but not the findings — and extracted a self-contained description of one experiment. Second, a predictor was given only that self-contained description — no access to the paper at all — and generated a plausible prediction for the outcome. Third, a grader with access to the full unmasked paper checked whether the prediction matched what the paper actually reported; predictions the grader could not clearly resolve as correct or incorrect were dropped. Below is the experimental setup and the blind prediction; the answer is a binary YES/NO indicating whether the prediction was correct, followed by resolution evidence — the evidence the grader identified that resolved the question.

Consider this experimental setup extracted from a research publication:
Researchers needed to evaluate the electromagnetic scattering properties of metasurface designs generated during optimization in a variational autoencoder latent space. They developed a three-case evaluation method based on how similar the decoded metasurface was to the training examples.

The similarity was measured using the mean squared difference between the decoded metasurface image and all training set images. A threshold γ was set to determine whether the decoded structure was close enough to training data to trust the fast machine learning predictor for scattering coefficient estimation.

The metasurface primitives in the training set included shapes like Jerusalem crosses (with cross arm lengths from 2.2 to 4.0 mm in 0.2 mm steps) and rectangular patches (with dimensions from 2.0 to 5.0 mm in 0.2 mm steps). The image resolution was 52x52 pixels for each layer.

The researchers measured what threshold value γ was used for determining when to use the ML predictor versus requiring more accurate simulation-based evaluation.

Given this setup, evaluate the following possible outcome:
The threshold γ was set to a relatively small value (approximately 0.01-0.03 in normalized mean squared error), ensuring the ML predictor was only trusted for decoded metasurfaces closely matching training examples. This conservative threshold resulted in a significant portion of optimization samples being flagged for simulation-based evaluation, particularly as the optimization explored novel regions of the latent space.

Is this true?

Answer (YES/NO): YES